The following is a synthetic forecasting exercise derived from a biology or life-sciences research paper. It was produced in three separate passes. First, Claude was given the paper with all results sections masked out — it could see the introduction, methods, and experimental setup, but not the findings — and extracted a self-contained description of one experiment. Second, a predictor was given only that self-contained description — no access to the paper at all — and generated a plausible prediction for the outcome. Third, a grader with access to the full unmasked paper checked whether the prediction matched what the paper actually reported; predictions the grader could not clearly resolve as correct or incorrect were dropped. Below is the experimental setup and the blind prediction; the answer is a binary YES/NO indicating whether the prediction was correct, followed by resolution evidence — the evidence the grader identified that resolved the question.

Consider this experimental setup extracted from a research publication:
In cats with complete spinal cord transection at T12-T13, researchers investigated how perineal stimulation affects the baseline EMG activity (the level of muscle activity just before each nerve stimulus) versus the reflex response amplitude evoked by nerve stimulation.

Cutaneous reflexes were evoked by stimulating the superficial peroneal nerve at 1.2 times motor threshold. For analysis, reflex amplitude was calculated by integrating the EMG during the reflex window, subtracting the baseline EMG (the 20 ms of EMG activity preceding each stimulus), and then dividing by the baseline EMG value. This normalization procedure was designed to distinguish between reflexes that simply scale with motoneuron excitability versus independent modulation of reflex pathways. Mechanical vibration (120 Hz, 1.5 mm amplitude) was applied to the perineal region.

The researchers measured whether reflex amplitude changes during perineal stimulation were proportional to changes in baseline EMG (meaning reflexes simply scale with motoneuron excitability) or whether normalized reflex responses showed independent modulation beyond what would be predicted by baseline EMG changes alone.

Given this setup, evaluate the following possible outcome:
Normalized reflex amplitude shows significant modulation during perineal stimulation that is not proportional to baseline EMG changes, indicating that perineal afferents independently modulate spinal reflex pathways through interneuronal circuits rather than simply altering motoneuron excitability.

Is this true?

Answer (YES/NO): YES